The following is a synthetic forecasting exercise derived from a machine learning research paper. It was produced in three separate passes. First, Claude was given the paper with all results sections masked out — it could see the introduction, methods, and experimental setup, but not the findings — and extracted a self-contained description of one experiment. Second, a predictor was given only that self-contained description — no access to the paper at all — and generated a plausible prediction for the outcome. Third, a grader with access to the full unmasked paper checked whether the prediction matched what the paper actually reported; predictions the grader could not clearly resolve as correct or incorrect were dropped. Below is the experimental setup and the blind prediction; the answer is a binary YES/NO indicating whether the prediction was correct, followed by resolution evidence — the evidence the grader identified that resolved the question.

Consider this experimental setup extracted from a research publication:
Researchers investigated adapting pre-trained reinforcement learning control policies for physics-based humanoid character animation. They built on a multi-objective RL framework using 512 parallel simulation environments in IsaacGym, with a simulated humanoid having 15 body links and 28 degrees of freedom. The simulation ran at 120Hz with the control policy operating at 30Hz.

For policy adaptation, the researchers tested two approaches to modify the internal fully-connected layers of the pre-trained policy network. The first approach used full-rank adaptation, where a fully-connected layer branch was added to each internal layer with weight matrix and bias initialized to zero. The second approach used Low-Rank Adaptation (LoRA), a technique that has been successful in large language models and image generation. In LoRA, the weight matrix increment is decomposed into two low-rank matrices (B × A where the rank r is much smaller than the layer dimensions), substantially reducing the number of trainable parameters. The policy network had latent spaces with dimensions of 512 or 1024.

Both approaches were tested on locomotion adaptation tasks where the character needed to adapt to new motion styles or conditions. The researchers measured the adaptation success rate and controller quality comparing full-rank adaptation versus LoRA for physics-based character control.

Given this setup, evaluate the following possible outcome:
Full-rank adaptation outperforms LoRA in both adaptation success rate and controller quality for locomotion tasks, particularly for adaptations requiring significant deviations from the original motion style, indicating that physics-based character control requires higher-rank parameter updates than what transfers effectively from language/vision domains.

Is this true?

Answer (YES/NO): YES